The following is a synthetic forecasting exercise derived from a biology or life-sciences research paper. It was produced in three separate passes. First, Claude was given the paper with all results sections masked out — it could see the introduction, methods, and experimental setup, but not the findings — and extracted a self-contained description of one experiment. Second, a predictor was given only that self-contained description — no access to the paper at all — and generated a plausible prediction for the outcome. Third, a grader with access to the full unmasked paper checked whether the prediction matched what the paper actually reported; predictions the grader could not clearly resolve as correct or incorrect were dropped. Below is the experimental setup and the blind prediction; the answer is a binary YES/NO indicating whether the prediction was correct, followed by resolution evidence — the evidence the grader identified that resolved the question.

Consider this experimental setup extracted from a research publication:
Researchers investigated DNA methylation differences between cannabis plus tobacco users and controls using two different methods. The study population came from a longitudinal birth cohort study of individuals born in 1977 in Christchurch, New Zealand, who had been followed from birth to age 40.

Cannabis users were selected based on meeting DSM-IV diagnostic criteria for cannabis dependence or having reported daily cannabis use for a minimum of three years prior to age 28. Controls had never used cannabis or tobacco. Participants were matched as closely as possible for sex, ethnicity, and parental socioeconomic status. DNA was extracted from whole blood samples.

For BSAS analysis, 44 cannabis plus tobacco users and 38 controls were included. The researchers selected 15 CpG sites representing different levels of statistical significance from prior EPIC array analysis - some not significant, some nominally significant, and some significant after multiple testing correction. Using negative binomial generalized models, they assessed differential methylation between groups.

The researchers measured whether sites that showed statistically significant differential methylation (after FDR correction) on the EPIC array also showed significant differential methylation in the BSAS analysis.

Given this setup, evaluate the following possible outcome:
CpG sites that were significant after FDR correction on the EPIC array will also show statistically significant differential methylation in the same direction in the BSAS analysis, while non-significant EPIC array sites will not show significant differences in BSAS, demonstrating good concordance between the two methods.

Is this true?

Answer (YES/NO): NO